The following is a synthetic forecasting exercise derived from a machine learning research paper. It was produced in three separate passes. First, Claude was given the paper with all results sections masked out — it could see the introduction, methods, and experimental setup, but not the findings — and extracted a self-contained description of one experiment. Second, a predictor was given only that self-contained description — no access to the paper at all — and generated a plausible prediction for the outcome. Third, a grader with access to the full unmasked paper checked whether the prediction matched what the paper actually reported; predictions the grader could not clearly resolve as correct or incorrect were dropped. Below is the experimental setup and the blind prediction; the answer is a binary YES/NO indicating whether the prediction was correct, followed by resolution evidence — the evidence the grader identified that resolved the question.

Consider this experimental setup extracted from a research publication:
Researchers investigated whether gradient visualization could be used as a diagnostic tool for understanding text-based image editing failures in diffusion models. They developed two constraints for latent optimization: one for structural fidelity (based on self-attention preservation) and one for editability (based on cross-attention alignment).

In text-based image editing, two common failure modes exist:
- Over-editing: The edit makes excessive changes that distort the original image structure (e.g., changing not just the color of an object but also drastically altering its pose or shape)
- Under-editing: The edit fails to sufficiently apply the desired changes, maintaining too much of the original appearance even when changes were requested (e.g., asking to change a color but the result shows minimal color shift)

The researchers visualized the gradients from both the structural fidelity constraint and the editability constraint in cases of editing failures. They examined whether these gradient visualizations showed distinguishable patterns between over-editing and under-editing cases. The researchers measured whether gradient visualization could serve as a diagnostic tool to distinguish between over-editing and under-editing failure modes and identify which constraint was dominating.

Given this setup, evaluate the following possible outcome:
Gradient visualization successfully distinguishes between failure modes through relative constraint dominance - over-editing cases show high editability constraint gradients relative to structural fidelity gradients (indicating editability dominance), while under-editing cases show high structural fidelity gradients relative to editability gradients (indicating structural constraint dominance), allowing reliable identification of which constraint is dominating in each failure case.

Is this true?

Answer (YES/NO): YES